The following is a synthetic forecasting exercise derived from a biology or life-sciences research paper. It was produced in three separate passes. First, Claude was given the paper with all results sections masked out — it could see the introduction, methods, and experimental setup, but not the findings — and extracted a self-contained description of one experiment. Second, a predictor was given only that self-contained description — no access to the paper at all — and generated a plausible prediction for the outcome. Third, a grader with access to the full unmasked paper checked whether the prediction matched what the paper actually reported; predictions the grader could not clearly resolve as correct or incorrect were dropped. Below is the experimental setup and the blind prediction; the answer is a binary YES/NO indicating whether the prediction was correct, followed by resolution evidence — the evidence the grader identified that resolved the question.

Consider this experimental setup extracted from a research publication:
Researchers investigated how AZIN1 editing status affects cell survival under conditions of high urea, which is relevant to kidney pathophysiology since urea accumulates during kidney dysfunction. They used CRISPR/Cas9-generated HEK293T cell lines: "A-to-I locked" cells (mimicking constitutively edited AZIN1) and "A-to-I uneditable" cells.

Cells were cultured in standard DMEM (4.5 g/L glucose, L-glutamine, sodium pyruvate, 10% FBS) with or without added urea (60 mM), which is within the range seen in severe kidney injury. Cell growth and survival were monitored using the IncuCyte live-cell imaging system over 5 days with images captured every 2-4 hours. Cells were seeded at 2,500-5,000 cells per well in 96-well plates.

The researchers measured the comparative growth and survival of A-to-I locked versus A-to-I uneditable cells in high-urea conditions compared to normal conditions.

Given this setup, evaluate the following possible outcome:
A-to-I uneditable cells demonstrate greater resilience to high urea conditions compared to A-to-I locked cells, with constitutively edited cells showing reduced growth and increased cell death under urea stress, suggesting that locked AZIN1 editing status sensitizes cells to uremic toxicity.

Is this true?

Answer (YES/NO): NO